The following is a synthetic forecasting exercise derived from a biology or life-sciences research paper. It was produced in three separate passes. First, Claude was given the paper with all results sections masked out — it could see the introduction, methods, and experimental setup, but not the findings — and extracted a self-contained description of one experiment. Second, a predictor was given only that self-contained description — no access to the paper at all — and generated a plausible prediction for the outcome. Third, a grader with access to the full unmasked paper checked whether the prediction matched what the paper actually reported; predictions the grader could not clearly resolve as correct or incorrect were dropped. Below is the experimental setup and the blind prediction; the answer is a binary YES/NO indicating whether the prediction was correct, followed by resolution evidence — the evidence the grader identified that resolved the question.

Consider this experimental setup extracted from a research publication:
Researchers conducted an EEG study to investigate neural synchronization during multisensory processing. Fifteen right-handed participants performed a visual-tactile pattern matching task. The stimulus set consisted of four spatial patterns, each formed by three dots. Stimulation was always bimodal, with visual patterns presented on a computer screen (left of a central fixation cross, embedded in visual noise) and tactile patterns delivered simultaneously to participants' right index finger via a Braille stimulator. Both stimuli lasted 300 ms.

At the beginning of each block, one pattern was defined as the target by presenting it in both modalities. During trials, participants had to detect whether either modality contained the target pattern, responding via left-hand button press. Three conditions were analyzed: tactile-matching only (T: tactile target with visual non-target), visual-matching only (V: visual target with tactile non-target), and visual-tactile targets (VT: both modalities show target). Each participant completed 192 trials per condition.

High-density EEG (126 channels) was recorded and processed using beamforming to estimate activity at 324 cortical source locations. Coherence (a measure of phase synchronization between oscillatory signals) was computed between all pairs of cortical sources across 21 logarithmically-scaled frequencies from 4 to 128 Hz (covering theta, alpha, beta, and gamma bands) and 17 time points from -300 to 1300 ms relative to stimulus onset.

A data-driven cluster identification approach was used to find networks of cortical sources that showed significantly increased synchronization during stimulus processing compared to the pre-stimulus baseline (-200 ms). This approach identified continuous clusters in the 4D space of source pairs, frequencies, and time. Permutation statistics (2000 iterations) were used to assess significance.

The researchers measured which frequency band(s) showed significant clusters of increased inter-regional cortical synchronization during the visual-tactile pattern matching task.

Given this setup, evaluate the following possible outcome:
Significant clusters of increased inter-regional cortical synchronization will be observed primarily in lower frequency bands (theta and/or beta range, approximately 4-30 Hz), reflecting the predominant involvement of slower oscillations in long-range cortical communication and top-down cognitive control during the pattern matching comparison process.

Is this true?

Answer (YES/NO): YES